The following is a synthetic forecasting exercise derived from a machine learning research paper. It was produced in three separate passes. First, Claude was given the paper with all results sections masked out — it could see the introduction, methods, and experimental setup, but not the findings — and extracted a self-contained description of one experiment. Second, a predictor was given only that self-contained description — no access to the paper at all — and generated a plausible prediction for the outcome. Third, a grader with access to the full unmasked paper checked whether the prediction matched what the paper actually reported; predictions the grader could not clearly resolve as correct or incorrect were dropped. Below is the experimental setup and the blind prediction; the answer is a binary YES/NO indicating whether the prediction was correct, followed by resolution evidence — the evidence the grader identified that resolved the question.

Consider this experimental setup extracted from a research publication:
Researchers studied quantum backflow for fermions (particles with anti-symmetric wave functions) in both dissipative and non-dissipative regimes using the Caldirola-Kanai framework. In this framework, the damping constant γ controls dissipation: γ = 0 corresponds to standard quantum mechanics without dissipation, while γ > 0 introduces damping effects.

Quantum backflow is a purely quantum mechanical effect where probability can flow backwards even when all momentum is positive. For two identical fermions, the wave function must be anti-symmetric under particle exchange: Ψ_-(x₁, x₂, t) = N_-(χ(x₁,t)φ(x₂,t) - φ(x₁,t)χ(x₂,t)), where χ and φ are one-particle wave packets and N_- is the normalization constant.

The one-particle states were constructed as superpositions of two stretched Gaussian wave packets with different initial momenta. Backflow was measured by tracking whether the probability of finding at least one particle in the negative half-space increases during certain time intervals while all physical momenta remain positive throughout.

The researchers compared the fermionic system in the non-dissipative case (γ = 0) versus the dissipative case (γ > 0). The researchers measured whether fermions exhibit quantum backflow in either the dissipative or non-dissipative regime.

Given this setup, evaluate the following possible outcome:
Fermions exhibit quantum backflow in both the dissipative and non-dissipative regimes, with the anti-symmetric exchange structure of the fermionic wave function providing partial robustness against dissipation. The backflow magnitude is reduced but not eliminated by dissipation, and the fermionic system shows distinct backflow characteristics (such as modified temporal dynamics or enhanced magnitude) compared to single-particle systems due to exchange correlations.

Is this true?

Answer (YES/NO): NO